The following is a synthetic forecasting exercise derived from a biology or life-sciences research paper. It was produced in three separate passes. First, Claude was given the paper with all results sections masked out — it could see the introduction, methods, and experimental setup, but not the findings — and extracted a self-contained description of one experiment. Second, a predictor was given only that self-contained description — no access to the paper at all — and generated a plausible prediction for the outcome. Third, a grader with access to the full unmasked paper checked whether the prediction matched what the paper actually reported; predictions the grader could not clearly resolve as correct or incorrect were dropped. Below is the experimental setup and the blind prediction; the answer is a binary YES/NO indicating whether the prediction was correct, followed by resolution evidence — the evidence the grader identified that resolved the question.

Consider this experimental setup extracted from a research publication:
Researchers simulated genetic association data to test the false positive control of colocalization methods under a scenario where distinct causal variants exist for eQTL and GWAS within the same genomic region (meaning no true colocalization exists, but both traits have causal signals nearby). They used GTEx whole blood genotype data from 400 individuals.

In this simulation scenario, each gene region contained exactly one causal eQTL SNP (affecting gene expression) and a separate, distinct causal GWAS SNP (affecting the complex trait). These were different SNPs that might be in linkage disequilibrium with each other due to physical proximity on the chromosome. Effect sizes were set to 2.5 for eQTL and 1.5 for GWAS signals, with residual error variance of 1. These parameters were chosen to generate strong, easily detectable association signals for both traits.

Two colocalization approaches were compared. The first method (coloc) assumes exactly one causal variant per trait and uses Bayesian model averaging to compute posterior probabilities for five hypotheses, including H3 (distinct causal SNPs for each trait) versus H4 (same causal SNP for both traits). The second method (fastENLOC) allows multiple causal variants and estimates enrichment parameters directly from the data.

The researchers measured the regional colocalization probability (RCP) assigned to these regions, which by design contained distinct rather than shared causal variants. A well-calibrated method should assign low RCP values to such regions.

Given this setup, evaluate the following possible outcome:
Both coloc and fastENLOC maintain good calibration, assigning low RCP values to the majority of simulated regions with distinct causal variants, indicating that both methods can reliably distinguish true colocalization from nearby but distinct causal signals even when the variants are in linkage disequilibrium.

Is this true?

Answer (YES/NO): YES